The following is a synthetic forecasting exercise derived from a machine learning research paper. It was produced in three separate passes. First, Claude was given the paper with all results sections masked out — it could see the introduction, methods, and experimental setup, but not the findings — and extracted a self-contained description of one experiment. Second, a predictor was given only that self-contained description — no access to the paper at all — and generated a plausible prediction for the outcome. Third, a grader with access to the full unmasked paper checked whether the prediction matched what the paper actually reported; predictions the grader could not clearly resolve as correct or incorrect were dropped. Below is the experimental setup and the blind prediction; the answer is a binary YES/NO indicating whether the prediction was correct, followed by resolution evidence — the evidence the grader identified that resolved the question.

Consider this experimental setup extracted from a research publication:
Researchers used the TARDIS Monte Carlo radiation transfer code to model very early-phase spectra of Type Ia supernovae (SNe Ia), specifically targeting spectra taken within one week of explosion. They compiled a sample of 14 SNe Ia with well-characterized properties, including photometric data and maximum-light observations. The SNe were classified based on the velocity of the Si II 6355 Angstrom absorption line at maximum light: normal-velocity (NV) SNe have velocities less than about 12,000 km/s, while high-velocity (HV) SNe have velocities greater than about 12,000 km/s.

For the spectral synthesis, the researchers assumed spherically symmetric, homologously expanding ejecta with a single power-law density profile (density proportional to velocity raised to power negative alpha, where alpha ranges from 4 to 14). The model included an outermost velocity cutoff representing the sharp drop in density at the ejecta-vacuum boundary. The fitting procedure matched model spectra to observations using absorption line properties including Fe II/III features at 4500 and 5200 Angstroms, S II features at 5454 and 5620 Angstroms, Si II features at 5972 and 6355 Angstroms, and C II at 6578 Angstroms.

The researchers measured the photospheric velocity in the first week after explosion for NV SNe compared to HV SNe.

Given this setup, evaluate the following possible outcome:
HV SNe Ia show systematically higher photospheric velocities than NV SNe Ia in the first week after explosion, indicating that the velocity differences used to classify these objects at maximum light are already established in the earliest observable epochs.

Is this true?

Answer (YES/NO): YES